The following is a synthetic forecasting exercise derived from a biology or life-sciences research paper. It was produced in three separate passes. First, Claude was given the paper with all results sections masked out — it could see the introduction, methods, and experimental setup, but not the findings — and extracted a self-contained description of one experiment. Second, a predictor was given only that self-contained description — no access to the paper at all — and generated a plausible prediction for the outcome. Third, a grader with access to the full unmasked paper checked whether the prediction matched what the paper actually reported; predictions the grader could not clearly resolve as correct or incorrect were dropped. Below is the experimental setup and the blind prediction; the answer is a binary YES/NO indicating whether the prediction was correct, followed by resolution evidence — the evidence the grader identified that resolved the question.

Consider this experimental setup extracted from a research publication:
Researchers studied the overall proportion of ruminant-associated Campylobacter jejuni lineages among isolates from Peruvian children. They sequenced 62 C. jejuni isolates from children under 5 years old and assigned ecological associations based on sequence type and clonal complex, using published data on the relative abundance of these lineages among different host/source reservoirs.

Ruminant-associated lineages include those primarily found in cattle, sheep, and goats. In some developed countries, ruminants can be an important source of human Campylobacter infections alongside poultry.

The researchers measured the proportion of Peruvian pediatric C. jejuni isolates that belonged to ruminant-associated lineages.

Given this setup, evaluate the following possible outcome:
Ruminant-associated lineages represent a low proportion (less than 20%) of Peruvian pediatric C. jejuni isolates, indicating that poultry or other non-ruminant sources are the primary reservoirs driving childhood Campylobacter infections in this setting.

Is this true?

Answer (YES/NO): YES